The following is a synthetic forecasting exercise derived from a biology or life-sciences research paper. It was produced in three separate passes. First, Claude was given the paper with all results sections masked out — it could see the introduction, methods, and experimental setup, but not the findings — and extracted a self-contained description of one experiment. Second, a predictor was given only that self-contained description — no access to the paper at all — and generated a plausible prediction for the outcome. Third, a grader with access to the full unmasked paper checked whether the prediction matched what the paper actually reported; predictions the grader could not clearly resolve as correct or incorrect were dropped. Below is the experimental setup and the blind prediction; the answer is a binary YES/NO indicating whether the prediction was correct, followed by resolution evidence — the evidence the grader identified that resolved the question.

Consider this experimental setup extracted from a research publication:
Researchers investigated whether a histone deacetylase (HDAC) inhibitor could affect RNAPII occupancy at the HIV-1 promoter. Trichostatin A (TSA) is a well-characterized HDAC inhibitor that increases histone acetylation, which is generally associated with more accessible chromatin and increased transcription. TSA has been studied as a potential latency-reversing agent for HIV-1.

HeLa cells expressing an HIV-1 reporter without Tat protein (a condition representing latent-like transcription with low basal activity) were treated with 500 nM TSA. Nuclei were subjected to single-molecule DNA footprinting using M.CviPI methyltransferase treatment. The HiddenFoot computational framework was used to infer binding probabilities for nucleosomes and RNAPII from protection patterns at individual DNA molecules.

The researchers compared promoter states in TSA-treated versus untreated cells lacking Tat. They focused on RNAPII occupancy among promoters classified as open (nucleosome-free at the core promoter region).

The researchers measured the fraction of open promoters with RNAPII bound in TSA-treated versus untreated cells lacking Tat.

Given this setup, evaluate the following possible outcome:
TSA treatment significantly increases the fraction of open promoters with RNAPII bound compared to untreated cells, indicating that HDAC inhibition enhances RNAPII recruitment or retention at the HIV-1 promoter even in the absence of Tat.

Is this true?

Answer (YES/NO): YES